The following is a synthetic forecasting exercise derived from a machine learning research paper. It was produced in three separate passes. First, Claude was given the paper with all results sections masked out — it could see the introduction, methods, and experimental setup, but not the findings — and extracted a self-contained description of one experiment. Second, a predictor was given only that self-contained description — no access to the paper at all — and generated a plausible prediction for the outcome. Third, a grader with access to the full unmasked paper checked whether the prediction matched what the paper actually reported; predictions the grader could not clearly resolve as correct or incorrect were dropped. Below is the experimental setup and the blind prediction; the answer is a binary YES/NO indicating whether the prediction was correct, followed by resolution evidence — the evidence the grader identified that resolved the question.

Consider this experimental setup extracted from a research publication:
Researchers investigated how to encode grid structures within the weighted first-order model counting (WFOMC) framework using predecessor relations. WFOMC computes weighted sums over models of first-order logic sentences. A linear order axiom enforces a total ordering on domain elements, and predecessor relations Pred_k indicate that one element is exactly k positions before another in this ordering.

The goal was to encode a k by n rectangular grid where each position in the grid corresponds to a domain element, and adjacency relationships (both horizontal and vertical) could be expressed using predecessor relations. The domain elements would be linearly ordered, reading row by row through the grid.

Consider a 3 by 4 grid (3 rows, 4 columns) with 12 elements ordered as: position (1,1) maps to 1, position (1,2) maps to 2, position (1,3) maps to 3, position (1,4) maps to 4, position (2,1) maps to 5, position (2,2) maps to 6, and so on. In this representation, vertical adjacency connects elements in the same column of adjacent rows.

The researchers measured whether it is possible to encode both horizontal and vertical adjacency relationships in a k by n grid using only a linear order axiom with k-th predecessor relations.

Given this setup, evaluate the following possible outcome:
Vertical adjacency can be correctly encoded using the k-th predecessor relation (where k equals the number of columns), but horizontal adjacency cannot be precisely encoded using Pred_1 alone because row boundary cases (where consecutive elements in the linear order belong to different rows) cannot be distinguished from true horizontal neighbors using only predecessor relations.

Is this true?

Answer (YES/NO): NO